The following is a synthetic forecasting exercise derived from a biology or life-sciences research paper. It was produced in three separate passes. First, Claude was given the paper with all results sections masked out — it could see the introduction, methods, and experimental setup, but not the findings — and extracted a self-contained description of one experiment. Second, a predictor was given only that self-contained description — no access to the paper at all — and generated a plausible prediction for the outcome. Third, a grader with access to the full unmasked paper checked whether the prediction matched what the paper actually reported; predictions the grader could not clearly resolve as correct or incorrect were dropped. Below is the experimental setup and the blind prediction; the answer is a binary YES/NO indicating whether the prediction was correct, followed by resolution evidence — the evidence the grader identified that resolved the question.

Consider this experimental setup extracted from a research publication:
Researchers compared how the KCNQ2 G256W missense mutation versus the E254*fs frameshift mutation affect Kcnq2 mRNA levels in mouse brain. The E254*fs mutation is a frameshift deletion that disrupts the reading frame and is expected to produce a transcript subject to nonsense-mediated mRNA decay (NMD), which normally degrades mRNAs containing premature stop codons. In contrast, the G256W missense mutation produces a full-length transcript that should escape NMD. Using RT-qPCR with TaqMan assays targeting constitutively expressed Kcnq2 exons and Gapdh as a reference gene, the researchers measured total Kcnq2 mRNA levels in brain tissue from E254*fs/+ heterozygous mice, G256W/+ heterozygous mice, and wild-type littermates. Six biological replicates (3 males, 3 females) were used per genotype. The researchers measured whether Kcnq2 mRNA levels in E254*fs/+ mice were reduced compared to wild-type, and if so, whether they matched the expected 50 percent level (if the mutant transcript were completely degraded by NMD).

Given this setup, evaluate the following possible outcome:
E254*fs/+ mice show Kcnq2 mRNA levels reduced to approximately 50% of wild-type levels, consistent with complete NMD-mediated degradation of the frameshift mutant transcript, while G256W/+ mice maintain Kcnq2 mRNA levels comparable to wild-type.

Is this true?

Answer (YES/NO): NO